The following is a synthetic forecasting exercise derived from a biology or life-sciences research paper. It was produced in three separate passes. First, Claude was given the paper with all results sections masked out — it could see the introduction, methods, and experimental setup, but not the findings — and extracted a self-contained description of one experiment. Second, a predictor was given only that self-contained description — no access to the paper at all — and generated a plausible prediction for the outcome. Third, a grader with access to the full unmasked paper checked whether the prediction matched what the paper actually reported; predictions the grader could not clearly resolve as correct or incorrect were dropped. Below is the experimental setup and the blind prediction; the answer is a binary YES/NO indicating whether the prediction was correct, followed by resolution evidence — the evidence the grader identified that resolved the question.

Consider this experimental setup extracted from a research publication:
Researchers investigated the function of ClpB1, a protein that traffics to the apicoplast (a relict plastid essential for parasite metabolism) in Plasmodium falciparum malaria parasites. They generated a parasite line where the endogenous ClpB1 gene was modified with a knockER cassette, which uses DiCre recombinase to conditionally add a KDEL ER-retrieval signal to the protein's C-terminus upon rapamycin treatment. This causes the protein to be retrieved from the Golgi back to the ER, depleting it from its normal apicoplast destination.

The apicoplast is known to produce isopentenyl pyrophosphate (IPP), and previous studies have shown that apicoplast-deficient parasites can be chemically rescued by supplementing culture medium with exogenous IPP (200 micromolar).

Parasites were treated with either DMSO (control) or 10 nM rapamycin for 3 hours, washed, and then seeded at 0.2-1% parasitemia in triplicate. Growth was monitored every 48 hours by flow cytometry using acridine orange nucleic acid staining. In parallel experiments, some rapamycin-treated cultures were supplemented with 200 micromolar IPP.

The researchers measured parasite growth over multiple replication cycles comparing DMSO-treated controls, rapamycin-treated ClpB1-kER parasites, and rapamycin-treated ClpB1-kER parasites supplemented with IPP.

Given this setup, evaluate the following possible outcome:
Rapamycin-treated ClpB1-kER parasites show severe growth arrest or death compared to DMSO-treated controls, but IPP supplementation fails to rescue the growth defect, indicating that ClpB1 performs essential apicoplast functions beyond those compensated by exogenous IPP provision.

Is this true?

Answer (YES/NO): NO